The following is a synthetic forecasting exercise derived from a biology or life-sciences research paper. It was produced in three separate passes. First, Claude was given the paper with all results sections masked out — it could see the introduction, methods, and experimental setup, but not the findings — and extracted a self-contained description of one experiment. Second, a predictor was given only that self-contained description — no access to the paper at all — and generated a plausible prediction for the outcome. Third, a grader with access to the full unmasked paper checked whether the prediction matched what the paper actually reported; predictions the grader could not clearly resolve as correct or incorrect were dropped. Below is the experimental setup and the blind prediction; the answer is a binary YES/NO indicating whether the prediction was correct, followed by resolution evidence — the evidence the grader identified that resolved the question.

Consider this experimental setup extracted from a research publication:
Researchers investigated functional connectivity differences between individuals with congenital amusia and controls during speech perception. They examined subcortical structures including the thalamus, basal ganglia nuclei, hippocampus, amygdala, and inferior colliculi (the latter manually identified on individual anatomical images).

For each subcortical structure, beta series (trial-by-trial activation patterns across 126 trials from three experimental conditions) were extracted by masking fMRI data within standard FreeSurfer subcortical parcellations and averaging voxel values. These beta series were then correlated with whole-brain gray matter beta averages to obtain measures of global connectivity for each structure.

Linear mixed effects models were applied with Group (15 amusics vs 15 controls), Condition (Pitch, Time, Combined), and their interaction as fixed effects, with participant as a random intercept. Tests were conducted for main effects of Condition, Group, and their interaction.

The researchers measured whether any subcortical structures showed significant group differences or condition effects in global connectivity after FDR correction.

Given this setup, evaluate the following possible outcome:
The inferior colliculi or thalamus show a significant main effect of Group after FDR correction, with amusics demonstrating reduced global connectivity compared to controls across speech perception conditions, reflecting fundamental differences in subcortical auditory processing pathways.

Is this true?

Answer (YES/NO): NO